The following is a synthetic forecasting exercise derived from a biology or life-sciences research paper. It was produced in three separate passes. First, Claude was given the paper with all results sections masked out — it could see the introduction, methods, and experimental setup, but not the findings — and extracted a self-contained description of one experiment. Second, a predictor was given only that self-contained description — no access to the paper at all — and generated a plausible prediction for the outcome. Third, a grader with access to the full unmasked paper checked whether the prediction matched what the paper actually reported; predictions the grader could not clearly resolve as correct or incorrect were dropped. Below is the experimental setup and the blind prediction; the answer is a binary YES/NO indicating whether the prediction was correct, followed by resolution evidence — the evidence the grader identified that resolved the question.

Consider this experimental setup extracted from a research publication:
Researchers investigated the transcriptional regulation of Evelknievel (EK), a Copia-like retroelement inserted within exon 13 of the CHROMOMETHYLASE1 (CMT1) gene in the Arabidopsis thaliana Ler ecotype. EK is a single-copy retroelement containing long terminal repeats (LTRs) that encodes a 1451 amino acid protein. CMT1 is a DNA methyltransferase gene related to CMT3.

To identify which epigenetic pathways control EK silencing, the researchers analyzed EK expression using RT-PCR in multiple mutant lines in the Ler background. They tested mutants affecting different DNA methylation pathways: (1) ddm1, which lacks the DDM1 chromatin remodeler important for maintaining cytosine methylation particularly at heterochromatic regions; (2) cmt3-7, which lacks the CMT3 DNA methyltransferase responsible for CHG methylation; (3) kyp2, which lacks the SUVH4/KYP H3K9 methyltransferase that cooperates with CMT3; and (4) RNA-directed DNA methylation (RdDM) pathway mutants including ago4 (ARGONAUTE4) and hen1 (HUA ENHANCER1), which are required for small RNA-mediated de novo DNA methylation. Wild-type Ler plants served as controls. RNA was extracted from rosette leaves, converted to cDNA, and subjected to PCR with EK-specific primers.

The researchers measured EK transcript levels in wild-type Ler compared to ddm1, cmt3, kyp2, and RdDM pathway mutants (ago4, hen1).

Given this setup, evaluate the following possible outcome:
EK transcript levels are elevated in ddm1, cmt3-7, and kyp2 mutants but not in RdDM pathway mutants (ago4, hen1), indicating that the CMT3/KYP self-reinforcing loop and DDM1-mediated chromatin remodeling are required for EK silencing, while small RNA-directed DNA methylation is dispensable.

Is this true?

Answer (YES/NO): NO